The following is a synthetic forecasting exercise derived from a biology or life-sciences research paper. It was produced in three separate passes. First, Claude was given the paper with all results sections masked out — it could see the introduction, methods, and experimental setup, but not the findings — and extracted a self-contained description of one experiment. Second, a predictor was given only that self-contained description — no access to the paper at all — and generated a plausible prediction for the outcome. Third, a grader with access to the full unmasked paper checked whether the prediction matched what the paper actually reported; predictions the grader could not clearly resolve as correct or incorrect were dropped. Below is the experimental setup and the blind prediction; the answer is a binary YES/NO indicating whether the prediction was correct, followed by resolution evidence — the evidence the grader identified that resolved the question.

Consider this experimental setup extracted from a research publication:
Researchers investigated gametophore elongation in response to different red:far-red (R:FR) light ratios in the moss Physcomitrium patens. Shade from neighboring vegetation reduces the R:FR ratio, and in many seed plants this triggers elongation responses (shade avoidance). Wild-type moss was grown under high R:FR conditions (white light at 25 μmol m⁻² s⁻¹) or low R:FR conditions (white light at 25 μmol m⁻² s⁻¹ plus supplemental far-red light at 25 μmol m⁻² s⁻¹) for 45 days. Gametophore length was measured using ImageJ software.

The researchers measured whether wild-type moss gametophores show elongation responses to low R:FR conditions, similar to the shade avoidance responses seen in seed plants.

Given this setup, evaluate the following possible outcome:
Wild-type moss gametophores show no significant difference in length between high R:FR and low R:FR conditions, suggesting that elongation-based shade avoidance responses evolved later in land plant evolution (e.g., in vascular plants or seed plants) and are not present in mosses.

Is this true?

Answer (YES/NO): NO